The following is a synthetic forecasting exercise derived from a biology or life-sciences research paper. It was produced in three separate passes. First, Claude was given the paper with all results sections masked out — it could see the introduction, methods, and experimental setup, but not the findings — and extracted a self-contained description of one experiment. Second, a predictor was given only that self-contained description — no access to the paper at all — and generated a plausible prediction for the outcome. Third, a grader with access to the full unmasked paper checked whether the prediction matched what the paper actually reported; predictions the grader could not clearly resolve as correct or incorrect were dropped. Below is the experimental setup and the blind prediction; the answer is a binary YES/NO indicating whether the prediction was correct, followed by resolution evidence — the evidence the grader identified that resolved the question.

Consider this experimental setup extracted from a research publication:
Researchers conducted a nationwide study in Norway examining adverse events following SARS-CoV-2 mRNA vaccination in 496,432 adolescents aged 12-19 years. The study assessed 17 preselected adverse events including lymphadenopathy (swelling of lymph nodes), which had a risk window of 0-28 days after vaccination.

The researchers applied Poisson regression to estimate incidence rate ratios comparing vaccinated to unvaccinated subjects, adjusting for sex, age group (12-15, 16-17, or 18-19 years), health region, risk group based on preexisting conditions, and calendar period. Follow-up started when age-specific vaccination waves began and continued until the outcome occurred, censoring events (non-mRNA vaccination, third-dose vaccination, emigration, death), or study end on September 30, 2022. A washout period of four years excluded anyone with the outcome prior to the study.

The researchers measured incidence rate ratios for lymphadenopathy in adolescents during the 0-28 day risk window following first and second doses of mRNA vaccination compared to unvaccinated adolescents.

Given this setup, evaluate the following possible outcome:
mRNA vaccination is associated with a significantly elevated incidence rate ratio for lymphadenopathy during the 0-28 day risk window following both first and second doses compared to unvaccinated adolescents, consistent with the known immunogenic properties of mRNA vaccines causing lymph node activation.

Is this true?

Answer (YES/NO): NO